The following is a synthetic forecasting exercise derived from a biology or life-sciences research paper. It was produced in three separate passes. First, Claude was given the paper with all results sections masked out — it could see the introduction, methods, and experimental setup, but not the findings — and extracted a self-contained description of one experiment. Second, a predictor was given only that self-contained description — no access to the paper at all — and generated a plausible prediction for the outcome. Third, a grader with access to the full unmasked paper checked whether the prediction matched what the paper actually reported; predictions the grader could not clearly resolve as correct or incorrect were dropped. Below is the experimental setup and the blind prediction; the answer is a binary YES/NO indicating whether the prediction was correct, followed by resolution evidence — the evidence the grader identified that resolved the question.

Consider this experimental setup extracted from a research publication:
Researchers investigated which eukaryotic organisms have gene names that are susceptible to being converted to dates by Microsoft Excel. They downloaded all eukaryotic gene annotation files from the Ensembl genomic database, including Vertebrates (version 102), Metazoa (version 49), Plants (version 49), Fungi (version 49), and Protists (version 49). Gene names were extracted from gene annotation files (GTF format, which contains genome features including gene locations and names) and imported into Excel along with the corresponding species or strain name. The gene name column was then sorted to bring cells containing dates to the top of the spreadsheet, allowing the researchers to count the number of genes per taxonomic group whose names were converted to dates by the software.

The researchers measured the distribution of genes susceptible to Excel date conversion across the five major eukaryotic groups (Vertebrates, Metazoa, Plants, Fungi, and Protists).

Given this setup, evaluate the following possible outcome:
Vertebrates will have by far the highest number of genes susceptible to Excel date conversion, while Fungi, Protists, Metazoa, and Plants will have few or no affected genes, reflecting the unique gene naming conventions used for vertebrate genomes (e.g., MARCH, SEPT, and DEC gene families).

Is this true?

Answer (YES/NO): NO